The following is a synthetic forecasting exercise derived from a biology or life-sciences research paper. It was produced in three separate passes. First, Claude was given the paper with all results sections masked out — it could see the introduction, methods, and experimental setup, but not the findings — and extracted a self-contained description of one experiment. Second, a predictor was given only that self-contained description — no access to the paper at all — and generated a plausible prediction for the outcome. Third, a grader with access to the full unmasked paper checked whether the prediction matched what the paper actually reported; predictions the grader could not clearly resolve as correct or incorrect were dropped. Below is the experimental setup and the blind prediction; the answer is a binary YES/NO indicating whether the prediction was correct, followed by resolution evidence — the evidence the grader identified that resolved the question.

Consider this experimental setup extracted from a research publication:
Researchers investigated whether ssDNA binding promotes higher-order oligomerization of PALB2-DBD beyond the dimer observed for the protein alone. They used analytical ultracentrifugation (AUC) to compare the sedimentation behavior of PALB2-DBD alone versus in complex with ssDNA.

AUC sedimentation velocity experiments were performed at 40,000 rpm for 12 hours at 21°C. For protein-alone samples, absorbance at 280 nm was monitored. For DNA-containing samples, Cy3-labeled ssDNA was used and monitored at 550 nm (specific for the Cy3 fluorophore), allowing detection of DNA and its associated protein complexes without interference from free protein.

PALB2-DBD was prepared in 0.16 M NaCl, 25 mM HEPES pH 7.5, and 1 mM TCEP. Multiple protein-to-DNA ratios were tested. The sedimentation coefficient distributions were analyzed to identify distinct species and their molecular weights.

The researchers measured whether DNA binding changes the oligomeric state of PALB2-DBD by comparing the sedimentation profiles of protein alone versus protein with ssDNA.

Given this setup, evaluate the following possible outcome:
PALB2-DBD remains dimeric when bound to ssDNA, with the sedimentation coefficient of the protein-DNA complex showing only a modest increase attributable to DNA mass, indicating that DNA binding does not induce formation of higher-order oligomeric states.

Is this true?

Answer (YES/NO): NO